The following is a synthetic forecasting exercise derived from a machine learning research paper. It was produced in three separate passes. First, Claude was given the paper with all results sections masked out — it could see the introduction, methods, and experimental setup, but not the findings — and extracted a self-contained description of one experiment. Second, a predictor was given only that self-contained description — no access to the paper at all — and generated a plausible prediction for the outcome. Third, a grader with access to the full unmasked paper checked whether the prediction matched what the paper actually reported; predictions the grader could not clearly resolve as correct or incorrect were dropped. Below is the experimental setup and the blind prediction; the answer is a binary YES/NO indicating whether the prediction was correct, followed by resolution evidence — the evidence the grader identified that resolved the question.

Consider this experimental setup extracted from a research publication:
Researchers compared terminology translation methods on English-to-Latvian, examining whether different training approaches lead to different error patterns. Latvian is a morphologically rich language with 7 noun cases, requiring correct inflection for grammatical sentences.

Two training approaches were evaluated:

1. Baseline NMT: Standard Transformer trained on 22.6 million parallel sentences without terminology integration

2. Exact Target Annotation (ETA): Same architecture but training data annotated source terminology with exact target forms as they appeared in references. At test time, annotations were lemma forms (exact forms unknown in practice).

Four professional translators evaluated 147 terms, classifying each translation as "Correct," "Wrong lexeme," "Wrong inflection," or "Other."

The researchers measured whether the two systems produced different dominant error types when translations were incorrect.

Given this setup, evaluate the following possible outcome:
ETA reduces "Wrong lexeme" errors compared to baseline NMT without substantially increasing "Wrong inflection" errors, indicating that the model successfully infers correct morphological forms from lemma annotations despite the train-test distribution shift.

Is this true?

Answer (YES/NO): NO